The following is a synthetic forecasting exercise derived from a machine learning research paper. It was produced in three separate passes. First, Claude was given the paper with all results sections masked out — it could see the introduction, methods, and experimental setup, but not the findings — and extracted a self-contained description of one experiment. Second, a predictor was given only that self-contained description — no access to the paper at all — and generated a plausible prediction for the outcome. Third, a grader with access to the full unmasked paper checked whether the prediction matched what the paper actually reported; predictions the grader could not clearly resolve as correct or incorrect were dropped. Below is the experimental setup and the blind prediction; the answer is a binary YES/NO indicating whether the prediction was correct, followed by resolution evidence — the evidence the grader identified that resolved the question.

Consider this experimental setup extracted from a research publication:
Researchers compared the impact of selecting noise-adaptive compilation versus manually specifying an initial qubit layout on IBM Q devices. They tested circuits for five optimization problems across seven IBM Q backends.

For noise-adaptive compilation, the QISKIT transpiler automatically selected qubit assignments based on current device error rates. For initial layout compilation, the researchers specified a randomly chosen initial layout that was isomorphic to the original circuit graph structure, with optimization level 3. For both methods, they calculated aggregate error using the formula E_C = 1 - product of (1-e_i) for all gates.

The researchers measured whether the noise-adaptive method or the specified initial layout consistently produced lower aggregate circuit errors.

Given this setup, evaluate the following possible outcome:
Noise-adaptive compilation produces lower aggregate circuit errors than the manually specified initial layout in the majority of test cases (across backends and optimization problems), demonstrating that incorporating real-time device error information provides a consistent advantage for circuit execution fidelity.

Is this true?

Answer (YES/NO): NO